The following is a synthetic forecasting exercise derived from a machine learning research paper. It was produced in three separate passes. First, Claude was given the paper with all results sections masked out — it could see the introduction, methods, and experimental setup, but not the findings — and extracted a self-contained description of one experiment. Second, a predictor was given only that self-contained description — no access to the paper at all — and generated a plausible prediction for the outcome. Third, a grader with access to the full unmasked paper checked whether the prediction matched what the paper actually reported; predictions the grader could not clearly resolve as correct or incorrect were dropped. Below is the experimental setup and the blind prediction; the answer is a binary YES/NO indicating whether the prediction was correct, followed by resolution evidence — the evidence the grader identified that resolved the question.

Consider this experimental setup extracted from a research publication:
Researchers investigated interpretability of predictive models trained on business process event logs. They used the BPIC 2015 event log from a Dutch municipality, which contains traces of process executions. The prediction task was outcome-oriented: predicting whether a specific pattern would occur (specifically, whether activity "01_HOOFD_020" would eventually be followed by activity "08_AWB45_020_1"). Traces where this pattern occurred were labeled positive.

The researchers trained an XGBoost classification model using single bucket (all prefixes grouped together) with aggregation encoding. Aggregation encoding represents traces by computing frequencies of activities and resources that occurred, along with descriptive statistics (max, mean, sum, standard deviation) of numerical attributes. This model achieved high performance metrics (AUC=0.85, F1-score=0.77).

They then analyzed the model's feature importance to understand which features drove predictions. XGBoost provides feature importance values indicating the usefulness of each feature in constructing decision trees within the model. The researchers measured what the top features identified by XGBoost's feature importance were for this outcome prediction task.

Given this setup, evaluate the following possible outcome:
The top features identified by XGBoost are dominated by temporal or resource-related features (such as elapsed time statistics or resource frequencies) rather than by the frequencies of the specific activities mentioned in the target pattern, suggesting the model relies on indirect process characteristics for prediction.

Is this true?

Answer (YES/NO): NO